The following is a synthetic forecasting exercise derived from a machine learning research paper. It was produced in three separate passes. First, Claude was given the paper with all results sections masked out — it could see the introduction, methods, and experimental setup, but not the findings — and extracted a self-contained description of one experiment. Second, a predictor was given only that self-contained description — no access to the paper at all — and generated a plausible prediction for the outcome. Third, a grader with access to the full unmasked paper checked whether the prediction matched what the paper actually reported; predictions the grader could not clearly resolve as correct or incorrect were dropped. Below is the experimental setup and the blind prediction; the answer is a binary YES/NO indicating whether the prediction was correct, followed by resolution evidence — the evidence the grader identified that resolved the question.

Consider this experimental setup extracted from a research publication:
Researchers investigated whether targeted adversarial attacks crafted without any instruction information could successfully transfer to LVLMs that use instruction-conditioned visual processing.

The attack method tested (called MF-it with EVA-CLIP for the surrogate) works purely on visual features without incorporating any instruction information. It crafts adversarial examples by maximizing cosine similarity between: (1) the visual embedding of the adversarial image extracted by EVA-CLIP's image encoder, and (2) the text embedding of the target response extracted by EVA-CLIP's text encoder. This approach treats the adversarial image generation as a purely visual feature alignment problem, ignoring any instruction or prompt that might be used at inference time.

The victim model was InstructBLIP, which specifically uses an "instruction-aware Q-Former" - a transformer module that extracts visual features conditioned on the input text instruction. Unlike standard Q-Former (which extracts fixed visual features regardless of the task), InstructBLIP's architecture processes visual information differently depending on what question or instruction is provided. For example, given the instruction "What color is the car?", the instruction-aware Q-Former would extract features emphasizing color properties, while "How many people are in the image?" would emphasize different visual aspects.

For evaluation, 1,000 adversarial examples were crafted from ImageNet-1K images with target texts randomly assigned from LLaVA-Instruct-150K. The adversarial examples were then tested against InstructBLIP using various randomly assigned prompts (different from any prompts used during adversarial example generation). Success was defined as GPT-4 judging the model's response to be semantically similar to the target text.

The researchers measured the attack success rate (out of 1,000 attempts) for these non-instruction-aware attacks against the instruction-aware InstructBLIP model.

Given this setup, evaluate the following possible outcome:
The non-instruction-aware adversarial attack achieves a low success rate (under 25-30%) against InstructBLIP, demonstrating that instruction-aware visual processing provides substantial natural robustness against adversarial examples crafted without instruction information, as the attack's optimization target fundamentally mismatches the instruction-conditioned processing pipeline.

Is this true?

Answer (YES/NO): NO